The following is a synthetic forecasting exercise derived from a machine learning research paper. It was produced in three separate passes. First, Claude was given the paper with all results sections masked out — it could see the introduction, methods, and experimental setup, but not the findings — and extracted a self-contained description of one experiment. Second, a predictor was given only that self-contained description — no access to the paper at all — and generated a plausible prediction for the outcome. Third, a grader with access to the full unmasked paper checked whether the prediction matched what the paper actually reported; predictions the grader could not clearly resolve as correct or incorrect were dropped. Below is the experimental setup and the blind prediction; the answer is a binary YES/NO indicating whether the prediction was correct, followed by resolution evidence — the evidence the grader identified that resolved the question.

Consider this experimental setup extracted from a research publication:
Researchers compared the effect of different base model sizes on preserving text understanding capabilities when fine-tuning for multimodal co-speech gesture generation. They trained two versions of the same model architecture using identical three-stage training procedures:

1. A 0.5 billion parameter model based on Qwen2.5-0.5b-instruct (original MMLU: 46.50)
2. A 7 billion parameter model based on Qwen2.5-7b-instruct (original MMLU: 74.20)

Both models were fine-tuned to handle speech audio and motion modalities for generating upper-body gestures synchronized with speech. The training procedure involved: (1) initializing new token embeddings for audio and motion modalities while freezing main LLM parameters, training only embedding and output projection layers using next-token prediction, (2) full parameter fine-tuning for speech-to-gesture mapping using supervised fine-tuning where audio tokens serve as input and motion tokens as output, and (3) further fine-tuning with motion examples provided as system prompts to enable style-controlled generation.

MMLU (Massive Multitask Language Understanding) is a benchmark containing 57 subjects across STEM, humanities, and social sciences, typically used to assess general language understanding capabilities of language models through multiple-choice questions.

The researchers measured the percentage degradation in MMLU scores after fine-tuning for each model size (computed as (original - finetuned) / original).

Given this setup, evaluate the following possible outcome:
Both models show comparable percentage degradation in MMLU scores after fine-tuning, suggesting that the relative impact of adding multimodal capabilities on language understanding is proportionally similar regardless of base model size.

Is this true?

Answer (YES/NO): NO